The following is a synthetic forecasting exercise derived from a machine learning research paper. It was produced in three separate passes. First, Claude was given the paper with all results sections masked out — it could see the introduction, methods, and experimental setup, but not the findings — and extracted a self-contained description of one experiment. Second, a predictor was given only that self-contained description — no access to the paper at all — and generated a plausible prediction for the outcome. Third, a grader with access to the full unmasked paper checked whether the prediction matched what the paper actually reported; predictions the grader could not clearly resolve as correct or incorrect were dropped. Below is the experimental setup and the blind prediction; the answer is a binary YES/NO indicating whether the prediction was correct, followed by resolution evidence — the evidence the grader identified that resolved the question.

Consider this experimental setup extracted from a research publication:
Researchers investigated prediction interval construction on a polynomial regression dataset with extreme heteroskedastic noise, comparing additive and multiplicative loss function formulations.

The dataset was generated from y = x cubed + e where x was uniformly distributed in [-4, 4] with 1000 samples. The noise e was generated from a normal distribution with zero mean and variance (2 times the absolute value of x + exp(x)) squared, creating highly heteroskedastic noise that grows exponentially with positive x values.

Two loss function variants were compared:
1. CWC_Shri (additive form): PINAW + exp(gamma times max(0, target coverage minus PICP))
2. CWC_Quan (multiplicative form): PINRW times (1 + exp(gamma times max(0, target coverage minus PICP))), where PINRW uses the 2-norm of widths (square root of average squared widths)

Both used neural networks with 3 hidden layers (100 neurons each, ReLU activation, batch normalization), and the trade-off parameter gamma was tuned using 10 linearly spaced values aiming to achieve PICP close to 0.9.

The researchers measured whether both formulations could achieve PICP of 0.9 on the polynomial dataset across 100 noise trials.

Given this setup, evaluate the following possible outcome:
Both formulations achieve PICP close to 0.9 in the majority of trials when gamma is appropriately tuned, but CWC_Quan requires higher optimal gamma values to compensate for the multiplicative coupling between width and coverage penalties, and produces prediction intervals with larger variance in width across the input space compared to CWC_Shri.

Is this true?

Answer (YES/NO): NO